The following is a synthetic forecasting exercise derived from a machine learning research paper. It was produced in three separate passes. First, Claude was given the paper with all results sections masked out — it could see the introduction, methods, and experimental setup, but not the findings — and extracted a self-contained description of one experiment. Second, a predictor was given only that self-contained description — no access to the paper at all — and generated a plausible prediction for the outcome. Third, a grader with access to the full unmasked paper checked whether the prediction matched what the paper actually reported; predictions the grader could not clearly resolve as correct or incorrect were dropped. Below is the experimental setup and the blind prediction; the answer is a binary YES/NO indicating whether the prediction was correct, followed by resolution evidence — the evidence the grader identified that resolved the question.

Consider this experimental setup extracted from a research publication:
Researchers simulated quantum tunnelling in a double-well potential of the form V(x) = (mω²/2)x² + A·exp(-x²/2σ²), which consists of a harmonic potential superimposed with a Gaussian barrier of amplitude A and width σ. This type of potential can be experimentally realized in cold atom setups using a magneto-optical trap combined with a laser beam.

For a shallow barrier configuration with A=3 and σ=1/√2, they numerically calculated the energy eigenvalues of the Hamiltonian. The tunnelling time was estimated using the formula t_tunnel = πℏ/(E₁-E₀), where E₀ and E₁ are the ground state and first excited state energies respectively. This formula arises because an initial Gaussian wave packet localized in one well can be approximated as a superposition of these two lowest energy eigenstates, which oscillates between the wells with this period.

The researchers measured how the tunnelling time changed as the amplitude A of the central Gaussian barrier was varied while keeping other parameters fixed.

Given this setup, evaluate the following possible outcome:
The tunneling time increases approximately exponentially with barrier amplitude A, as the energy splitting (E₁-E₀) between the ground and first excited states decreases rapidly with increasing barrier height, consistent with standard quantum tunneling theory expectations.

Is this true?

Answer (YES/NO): YES